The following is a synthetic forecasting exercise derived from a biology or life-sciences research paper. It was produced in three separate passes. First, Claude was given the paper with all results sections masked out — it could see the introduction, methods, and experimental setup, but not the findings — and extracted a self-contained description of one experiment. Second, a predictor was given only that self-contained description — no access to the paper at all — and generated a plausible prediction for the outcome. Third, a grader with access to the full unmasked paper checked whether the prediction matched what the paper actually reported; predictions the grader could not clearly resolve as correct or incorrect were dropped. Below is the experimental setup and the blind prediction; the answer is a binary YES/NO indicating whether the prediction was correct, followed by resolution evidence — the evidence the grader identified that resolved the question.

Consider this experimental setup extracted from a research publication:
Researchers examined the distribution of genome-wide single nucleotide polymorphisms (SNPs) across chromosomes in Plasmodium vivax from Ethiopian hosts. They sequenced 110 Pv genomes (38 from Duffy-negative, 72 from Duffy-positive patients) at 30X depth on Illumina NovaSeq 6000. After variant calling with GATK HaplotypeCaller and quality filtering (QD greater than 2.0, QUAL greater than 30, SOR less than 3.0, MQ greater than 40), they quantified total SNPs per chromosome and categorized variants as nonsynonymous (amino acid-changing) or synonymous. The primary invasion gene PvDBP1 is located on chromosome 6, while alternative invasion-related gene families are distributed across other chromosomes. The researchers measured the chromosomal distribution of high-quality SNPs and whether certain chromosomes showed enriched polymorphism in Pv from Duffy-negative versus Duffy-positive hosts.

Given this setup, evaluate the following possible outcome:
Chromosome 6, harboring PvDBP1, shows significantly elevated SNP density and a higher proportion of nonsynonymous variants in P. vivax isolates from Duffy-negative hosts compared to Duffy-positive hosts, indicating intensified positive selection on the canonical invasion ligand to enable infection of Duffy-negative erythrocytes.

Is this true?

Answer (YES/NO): NO